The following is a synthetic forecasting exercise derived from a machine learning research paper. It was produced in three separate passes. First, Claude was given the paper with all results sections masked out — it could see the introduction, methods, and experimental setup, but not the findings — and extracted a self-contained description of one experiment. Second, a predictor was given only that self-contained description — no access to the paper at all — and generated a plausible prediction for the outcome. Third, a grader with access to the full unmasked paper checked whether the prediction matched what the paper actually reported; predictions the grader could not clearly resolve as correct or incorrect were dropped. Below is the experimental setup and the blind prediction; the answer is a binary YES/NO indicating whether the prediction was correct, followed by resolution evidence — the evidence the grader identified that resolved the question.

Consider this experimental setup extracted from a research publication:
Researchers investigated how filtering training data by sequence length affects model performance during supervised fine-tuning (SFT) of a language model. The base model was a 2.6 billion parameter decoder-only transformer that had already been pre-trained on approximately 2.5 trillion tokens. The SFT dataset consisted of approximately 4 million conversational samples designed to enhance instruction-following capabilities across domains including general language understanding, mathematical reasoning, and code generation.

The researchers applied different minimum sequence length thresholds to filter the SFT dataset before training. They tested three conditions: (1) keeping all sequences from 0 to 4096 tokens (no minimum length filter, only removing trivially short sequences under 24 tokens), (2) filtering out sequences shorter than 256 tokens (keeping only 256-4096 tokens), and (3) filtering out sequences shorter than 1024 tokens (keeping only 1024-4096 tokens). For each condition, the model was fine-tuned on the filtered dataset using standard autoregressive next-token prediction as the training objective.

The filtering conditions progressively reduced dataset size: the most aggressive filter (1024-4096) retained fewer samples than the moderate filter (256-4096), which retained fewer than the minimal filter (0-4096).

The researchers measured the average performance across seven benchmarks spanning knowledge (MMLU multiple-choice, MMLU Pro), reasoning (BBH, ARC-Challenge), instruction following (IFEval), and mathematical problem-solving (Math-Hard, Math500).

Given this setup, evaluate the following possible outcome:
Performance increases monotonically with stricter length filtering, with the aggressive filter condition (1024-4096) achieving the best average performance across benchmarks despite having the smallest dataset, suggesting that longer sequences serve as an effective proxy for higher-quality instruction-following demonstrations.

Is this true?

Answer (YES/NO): NO